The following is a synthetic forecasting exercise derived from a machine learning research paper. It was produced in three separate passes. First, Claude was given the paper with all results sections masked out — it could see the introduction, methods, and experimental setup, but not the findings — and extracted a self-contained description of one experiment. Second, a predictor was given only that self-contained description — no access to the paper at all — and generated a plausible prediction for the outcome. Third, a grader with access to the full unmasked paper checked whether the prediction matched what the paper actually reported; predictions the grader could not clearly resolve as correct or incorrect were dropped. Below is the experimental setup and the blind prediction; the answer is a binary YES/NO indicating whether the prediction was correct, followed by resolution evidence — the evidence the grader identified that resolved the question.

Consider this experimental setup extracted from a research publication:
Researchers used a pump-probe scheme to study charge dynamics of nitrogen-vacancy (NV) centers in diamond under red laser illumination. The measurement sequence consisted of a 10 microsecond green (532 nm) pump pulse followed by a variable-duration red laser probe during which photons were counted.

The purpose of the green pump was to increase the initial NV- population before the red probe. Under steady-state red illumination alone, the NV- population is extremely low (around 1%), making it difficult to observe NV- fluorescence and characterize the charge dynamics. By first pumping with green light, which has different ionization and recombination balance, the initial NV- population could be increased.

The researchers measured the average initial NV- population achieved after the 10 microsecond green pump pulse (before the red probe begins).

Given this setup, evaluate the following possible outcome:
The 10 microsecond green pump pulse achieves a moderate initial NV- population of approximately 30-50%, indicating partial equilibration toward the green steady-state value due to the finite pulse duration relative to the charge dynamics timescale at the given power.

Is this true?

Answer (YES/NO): NO